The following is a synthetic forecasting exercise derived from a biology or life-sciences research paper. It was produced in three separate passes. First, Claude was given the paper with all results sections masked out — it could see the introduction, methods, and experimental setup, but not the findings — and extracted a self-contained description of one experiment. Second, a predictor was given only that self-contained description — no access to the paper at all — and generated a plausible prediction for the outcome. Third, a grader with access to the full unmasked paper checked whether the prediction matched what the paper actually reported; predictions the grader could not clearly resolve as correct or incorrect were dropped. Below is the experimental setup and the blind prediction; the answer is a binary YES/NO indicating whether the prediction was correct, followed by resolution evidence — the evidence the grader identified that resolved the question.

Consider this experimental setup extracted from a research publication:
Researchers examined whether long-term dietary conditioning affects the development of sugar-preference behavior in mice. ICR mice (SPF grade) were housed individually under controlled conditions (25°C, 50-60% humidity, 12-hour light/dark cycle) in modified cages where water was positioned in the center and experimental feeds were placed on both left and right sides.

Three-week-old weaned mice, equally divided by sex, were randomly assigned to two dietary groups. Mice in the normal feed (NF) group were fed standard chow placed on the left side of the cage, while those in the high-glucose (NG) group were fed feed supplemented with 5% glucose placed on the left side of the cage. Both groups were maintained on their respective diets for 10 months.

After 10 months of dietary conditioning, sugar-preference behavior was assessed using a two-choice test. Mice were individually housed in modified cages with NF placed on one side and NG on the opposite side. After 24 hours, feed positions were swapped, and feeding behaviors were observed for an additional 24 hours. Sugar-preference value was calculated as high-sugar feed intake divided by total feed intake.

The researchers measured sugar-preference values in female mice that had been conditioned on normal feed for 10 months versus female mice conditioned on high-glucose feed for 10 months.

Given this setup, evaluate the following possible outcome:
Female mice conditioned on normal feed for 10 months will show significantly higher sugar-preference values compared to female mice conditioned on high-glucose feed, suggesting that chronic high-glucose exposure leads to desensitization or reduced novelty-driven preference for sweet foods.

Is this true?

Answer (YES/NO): NO